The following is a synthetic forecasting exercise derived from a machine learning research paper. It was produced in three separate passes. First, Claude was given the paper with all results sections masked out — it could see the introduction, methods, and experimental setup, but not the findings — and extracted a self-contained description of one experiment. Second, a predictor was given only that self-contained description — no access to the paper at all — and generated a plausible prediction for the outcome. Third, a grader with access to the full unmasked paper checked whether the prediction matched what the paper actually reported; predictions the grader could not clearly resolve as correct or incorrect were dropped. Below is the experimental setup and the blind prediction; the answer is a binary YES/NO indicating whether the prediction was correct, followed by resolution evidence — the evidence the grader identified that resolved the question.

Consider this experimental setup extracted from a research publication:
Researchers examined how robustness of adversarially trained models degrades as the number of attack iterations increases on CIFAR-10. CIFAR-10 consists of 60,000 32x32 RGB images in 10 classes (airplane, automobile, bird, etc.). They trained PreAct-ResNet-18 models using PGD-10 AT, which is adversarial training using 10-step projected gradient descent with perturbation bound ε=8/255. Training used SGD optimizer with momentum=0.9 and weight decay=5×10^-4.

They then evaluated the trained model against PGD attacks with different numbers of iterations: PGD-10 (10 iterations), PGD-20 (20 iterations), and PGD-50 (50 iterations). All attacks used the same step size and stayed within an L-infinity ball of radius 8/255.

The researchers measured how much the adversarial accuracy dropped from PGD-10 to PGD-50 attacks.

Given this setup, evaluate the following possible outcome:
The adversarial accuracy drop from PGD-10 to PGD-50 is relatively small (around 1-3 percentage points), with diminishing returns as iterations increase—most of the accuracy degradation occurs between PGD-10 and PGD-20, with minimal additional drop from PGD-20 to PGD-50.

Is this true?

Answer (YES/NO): YES